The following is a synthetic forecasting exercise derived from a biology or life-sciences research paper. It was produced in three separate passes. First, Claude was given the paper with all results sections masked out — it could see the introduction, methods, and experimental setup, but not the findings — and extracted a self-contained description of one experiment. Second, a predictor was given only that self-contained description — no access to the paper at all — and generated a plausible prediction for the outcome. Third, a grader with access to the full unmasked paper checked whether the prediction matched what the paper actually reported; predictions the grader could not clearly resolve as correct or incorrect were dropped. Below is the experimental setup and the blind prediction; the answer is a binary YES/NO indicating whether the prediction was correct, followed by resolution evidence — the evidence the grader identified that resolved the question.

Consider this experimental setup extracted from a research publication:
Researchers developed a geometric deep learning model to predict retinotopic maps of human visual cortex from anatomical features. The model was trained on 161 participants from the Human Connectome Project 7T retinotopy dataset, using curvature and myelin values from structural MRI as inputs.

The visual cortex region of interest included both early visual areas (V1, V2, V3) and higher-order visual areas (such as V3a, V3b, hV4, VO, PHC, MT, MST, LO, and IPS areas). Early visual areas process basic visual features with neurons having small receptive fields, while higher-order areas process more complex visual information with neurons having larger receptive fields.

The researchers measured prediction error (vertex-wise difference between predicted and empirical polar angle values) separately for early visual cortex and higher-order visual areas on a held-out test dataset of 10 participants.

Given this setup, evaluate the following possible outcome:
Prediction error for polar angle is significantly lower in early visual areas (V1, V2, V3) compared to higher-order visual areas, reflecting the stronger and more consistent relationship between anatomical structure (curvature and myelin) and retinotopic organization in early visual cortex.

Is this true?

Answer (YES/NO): YES